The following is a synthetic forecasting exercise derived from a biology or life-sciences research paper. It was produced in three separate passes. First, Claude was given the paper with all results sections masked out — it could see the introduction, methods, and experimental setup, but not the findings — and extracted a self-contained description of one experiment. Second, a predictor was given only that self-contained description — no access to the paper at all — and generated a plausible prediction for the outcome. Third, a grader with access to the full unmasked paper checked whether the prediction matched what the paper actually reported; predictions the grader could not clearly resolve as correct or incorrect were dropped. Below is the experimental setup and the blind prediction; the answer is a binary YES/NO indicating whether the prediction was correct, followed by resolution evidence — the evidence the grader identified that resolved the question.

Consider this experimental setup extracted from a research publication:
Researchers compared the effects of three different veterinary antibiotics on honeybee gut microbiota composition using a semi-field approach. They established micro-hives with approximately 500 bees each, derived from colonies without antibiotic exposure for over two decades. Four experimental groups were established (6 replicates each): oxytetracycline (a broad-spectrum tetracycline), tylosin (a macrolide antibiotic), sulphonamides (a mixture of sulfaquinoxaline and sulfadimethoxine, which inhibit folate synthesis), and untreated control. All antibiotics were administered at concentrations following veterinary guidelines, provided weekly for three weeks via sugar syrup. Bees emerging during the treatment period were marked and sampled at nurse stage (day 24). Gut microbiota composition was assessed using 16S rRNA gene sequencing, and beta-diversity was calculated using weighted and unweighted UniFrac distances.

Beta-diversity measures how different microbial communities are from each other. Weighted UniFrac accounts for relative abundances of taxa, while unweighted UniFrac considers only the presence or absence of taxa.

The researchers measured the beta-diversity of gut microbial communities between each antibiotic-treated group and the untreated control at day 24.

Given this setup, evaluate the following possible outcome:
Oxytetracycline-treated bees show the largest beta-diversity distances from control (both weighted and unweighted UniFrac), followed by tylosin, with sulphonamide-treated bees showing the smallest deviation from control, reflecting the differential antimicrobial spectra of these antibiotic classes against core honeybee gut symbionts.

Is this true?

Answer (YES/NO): NO